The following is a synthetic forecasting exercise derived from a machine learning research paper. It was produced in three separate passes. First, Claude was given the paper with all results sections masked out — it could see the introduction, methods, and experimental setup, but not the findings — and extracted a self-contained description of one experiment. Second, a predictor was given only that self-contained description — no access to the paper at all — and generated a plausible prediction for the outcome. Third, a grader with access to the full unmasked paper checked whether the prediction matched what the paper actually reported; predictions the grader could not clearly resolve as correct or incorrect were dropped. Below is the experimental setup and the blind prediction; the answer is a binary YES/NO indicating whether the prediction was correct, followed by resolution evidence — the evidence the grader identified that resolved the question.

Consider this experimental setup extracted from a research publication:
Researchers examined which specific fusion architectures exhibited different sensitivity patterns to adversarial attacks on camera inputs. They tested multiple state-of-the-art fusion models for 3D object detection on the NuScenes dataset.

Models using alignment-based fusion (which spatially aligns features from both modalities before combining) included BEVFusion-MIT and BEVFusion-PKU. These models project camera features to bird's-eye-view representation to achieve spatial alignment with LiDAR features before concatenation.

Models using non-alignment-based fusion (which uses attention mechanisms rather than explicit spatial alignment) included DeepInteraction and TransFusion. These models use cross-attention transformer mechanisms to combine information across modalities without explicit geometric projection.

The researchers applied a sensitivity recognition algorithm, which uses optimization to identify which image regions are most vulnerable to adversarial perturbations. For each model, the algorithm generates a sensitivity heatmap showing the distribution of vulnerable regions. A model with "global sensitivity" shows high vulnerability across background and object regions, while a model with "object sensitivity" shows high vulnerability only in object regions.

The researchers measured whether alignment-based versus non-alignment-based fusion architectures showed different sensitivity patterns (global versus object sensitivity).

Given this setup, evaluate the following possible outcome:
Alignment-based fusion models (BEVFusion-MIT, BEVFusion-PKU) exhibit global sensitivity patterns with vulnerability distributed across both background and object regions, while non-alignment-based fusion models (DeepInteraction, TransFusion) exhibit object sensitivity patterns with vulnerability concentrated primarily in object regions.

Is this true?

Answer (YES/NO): YES